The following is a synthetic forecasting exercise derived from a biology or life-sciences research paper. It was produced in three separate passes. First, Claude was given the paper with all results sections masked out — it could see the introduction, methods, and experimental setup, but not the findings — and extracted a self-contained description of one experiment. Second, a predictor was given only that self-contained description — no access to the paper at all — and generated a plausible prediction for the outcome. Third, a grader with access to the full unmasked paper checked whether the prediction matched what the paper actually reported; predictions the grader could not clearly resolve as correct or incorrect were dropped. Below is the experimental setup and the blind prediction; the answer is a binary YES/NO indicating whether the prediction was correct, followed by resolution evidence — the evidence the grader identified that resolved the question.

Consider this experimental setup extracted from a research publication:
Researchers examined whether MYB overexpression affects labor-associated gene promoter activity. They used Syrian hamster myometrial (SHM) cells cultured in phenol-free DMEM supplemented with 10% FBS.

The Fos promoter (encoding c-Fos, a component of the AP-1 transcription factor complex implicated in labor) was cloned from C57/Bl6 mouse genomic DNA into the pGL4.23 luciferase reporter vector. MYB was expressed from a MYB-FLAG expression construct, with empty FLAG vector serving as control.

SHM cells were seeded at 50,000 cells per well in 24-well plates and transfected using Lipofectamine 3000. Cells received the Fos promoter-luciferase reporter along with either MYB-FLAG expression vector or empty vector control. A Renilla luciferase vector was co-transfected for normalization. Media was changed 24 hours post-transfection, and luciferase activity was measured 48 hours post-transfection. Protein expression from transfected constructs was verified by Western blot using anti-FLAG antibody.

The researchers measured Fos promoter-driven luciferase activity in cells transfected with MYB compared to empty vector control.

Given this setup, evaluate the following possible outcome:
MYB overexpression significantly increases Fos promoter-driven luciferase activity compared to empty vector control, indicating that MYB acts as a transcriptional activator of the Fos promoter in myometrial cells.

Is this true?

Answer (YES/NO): YES